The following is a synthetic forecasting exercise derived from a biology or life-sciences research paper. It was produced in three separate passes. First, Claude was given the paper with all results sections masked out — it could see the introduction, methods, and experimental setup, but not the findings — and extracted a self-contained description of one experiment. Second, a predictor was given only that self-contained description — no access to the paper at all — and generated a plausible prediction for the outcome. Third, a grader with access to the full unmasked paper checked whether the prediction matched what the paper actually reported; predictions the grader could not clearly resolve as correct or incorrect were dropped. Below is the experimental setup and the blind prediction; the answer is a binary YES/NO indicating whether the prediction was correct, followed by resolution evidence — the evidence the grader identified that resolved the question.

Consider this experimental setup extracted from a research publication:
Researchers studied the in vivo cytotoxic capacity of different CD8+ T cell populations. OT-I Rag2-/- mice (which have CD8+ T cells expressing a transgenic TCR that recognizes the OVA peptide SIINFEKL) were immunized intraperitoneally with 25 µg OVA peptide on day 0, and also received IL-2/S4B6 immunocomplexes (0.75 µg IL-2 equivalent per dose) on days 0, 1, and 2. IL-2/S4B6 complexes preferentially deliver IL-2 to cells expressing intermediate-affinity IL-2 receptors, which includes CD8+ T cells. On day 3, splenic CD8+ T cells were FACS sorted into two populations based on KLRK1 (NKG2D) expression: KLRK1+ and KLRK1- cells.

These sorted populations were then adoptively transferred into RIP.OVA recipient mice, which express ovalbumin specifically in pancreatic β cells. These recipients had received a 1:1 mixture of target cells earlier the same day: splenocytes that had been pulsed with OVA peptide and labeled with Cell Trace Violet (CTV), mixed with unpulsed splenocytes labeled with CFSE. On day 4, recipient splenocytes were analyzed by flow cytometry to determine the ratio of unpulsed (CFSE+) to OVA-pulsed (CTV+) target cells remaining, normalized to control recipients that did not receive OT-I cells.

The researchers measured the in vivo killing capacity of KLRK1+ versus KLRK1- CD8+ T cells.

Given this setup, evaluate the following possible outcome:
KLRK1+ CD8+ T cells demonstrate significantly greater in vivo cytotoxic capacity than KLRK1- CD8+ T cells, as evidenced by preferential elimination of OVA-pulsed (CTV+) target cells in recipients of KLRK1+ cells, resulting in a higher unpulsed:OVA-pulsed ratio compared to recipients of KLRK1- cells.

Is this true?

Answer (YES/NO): YES